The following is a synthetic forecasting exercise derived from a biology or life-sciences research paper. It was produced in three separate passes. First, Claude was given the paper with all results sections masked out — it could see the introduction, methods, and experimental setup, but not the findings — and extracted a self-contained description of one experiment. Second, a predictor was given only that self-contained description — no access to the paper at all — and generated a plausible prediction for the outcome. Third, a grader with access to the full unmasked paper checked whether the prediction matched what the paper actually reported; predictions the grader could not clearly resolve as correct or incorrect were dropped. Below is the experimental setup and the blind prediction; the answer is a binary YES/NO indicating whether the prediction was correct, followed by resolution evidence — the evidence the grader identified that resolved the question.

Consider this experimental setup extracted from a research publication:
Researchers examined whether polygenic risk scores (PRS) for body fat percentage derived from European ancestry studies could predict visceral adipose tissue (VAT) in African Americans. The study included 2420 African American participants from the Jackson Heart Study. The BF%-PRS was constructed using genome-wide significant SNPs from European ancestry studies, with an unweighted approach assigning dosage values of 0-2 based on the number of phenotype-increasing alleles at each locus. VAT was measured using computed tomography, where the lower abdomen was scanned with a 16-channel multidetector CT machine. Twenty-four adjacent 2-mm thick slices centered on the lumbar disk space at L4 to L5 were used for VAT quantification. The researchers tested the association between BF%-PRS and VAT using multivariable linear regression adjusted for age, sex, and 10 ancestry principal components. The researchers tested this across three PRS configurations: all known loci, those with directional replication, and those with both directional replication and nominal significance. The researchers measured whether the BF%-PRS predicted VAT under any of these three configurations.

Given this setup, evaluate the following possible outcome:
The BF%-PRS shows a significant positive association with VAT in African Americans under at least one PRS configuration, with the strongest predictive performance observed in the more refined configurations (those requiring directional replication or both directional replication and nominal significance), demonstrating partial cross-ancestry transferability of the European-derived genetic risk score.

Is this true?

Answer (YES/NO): NO